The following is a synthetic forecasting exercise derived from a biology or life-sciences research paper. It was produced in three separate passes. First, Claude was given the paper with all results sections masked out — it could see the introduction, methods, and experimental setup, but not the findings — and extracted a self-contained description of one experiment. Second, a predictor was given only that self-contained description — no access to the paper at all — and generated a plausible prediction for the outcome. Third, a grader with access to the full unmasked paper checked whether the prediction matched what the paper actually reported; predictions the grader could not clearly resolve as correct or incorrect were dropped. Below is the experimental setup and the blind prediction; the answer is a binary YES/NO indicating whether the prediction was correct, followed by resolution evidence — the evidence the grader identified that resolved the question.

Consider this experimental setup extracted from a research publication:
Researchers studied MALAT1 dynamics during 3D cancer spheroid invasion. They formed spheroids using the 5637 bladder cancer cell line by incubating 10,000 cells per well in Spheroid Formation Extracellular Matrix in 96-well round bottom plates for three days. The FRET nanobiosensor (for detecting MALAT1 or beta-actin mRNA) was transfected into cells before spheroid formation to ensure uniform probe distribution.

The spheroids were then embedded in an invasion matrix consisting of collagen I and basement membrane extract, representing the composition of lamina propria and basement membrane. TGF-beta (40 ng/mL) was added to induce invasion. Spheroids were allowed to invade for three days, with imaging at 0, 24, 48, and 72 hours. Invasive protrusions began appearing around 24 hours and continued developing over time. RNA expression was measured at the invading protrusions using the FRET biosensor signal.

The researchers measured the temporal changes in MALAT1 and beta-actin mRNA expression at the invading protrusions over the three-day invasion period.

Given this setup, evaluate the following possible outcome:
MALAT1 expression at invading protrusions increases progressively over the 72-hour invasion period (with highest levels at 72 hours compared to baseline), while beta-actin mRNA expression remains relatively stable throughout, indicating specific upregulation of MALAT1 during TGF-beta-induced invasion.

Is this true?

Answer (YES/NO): NO